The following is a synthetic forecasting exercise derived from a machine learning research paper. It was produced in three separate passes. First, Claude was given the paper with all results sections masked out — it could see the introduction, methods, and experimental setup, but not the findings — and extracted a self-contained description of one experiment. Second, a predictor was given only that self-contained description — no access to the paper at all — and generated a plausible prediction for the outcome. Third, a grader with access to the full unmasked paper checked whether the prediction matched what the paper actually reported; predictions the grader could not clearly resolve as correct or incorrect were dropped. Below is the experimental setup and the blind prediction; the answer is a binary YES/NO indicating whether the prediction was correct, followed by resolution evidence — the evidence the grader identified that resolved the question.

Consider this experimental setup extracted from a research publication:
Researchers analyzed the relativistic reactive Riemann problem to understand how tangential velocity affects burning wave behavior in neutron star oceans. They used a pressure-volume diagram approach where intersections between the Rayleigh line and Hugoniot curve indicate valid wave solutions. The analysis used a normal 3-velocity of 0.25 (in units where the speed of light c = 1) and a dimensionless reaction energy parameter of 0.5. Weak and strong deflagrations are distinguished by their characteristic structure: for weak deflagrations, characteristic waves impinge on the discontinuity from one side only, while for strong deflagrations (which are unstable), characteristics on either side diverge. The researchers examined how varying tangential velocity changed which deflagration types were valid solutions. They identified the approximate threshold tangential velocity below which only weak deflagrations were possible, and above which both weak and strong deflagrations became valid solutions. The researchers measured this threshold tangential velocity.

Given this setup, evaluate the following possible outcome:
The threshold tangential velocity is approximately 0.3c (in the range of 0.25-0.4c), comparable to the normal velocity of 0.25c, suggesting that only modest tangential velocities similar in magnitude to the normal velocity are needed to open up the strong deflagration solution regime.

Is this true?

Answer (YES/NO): NO